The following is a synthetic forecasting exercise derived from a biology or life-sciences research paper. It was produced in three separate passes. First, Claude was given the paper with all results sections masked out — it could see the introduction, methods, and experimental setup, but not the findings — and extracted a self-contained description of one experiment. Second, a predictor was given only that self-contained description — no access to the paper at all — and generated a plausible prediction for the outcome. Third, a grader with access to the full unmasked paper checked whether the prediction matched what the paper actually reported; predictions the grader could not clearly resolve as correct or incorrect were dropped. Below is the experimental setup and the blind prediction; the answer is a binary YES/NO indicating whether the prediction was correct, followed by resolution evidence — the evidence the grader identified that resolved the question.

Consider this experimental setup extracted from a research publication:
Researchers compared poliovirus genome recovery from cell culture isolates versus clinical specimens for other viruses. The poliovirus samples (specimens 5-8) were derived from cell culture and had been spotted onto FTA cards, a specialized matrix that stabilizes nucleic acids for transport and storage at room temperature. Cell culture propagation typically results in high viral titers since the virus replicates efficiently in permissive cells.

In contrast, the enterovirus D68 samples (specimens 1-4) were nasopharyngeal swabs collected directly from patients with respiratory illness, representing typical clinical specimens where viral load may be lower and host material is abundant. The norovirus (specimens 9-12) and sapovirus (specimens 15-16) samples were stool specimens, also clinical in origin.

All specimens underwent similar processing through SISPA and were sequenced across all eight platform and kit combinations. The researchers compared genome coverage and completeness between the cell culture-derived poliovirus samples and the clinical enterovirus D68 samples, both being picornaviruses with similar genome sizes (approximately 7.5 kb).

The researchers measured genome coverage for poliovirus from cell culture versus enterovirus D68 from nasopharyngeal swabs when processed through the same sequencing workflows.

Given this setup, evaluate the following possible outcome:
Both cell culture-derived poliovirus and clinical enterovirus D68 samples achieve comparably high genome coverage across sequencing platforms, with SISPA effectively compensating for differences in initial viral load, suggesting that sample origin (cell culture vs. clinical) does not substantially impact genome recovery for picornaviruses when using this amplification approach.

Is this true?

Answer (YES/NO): NO